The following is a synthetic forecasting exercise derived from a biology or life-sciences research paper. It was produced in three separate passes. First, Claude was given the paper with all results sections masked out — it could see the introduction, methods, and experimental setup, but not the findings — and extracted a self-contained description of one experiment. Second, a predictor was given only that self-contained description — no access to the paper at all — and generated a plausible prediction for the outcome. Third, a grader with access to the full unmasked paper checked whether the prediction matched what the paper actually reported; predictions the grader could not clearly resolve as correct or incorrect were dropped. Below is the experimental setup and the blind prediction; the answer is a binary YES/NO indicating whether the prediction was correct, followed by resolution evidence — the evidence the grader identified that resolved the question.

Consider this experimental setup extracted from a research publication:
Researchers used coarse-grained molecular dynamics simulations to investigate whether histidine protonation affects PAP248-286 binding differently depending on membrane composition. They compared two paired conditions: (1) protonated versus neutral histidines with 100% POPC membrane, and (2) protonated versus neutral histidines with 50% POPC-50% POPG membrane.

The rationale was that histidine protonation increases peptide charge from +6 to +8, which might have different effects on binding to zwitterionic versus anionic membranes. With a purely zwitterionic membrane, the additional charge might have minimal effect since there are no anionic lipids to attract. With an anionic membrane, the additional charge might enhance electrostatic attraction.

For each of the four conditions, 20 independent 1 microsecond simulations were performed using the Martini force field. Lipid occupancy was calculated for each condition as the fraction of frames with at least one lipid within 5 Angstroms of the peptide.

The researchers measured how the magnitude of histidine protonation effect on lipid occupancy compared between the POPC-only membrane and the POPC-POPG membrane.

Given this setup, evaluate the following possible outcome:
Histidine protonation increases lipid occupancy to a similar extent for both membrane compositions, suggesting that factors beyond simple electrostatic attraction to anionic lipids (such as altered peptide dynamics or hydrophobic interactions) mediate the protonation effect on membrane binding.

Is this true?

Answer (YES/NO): NO